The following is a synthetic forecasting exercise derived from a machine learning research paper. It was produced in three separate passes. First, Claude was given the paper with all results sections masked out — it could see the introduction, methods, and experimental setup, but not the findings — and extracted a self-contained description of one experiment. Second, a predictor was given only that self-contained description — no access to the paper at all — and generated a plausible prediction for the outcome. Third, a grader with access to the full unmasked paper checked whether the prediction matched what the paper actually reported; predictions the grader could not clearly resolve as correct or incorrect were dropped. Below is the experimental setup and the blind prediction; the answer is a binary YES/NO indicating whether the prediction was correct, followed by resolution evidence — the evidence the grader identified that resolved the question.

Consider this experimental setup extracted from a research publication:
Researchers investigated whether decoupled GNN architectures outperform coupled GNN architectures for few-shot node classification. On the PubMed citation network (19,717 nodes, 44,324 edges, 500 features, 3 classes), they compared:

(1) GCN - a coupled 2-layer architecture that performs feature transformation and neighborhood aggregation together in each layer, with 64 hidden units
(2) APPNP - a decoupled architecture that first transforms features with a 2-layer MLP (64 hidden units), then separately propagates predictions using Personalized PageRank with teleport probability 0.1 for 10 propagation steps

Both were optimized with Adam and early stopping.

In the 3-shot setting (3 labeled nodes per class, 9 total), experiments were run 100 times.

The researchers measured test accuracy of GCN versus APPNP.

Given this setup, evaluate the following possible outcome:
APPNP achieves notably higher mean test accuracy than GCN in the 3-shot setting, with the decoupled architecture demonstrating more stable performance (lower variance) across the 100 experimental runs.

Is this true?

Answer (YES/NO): YES